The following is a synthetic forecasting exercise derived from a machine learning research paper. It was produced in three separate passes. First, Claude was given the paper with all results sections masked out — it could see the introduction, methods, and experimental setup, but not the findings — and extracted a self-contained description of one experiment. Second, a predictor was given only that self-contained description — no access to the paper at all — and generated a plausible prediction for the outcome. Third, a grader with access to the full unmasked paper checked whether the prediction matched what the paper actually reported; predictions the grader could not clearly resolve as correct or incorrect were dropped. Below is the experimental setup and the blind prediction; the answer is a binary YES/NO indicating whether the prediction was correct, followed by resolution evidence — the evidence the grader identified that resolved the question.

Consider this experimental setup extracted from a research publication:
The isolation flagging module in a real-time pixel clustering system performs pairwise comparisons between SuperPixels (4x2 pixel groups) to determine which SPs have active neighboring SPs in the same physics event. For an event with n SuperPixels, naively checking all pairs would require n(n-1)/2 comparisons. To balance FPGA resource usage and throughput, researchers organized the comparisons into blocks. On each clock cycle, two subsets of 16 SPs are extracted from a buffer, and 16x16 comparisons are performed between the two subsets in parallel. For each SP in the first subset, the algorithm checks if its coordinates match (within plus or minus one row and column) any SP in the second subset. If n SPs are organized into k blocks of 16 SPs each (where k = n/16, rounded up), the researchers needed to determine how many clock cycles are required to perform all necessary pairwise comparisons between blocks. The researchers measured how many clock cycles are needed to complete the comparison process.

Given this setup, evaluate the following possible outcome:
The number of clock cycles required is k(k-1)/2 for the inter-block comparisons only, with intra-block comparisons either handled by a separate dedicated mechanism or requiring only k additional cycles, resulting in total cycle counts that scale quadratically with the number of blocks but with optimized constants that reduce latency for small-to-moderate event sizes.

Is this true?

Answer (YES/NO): NO